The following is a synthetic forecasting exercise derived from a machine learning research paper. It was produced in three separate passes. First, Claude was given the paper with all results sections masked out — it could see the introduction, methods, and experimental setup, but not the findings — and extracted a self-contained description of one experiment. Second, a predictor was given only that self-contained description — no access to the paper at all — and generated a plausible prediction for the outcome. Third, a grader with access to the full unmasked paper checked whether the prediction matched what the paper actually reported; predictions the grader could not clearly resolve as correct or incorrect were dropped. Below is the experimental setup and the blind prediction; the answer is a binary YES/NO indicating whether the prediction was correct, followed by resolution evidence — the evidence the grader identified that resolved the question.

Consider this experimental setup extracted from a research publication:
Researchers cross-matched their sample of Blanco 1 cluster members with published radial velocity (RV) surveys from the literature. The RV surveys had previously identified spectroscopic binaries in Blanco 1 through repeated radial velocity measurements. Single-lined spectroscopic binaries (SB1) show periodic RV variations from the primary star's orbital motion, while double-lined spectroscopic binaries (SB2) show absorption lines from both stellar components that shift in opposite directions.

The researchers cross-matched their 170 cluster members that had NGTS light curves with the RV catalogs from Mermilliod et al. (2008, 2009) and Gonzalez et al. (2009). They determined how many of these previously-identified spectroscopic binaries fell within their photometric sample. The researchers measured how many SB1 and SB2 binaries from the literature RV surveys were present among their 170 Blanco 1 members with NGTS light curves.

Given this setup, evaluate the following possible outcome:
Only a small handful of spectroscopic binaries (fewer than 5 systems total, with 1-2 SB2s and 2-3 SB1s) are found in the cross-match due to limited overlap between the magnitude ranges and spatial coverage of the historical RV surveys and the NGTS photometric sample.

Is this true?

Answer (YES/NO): NO